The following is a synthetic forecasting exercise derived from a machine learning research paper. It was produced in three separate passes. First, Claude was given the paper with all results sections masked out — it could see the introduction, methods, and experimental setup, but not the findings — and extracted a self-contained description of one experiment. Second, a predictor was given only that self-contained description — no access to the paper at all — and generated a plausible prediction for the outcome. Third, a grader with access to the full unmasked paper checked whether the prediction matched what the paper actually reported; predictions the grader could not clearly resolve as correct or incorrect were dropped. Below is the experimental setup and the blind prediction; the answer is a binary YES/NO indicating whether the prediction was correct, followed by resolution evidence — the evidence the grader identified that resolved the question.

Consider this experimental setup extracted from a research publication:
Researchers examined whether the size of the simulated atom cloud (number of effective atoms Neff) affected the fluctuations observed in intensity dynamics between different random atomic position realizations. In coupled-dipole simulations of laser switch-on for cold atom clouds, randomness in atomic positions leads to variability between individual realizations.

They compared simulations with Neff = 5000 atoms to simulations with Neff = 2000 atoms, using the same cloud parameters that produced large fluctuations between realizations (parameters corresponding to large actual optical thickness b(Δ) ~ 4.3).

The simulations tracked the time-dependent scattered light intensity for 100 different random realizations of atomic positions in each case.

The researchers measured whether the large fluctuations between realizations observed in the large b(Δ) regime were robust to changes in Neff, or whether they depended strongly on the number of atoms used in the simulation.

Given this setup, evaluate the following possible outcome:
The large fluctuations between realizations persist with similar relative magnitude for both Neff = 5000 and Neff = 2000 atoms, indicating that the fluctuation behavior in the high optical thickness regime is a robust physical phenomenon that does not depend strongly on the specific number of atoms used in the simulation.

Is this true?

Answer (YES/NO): YES